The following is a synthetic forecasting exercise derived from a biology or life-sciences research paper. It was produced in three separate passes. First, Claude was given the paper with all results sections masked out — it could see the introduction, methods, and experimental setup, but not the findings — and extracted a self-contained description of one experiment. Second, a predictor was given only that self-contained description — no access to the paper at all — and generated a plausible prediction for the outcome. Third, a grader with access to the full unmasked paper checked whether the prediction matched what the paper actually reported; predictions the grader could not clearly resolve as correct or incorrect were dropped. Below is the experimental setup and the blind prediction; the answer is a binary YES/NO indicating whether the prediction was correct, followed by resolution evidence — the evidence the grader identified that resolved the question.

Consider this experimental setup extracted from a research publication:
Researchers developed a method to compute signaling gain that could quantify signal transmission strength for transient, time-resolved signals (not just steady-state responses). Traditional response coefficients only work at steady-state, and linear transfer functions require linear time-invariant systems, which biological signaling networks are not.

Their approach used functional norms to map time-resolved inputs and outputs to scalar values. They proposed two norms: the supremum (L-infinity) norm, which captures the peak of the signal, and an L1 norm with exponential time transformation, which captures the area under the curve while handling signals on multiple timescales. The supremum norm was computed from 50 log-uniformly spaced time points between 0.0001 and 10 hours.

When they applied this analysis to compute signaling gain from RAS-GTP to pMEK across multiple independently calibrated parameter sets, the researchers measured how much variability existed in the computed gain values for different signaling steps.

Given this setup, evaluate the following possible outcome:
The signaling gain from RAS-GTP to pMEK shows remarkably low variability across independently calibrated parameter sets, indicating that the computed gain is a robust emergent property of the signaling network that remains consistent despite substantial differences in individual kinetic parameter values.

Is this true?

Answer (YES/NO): NO